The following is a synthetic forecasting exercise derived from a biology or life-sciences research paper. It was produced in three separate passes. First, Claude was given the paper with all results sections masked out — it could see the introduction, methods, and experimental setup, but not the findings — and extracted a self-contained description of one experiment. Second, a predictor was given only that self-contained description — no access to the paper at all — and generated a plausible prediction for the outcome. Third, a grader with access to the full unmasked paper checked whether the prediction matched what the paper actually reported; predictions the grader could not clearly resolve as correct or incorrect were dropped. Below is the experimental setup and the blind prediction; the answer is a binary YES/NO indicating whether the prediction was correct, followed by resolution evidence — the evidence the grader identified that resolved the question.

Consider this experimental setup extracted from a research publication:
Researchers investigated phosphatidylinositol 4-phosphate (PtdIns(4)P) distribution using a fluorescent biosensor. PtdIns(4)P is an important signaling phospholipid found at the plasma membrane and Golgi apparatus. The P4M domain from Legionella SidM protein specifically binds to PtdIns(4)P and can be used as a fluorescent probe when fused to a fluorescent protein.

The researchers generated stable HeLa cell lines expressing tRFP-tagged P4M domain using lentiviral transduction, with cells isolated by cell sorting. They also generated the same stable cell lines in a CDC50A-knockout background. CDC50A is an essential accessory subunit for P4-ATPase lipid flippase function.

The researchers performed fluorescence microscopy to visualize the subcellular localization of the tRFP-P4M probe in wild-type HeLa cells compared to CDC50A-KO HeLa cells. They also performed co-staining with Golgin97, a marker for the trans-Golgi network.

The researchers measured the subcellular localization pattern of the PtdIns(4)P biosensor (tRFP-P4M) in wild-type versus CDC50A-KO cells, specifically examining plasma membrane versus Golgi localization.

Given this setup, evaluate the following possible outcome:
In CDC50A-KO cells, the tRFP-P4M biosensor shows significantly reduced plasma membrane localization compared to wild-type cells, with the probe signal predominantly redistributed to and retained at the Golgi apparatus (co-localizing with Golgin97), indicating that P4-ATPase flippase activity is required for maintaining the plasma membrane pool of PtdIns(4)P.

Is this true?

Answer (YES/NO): NO